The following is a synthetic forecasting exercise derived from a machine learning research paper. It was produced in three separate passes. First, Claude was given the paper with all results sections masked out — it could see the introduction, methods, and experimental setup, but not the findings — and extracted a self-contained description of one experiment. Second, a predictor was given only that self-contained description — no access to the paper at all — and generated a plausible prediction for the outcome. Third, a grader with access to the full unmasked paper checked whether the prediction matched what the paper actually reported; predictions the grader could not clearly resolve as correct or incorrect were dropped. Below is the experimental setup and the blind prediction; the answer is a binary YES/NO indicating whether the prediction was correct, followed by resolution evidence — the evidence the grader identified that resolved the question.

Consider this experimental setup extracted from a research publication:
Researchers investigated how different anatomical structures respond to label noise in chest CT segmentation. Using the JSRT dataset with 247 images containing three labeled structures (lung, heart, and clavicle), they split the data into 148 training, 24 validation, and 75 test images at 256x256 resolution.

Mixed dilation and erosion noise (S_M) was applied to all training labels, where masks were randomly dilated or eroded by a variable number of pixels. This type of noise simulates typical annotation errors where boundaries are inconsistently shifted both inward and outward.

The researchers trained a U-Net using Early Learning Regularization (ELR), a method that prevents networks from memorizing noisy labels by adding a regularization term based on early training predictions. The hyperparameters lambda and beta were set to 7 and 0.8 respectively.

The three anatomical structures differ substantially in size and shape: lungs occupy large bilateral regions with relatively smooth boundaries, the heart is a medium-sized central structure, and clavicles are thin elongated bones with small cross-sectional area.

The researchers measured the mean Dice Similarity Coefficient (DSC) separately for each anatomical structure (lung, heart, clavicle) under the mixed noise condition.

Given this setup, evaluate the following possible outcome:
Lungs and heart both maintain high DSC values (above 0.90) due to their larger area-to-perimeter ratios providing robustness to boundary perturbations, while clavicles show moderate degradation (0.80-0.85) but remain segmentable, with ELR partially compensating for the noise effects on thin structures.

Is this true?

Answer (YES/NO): NO